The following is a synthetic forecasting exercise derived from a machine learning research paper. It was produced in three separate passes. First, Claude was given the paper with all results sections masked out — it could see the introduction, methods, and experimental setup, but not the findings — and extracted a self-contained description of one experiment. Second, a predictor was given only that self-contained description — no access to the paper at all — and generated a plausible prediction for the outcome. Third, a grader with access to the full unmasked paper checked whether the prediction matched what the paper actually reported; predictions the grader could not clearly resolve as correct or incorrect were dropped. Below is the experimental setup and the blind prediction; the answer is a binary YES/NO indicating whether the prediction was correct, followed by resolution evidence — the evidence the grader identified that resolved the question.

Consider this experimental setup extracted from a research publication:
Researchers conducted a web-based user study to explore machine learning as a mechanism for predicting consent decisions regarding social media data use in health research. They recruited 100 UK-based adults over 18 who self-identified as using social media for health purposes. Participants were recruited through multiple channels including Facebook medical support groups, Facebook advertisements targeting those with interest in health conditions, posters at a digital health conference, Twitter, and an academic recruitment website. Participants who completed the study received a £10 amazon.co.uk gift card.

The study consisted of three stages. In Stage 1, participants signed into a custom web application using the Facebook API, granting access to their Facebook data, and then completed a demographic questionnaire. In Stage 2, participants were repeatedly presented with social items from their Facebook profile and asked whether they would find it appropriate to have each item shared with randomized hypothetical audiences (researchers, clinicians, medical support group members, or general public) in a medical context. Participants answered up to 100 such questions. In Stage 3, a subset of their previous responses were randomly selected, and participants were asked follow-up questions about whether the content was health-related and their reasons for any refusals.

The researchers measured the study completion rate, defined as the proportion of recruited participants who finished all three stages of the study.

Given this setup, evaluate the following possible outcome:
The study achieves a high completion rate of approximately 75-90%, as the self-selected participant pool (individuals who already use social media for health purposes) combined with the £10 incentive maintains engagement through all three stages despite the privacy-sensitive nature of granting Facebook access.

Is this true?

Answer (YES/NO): NO